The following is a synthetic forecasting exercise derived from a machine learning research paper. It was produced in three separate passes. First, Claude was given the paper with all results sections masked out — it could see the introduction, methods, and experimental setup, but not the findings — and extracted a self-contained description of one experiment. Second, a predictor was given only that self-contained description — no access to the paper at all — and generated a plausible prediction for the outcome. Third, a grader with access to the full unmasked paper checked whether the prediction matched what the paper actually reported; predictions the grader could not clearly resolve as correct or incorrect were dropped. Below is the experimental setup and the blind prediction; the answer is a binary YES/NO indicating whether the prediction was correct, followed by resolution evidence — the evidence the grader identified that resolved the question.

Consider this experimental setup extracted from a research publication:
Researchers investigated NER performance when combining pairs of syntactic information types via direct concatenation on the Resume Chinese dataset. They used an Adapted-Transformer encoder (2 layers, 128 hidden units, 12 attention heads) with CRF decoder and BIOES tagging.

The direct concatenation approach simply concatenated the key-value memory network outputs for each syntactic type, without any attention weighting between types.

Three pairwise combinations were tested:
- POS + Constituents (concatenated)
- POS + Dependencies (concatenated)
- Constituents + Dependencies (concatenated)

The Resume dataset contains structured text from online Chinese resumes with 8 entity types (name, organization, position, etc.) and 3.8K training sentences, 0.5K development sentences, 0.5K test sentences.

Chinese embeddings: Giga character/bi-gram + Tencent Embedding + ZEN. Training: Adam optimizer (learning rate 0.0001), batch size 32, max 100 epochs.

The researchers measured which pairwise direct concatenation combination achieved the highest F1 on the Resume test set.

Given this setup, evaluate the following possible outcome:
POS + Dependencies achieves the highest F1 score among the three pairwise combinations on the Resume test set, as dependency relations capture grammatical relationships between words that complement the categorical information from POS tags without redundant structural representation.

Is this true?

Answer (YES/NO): YES